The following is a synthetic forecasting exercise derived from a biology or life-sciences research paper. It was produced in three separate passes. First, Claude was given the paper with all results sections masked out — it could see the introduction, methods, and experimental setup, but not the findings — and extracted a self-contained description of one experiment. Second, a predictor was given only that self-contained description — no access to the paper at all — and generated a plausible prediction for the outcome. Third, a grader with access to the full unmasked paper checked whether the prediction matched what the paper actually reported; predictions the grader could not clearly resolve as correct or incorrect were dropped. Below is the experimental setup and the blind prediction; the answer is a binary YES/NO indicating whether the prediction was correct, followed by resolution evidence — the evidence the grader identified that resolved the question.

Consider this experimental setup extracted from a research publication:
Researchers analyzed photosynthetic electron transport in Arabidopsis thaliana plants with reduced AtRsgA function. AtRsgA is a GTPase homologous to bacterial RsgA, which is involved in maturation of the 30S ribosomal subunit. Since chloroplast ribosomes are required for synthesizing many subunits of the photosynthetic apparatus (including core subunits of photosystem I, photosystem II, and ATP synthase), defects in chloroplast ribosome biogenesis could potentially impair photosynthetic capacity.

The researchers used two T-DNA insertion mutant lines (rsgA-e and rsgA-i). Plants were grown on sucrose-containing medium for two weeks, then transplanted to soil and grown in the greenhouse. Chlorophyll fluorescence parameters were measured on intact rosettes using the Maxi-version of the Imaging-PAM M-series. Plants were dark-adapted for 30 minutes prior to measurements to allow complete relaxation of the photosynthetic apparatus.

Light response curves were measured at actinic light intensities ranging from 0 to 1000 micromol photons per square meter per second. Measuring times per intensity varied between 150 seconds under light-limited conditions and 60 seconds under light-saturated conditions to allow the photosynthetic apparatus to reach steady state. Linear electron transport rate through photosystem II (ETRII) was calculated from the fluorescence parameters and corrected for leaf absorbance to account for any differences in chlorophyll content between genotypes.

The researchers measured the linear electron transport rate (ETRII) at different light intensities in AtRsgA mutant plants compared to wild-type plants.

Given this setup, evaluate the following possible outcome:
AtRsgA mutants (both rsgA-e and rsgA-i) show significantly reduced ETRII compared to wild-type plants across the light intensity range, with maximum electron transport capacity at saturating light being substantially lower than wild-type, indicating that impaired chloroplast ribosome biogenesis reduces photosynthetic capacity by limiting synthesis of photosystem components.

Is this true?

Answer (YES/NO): NO